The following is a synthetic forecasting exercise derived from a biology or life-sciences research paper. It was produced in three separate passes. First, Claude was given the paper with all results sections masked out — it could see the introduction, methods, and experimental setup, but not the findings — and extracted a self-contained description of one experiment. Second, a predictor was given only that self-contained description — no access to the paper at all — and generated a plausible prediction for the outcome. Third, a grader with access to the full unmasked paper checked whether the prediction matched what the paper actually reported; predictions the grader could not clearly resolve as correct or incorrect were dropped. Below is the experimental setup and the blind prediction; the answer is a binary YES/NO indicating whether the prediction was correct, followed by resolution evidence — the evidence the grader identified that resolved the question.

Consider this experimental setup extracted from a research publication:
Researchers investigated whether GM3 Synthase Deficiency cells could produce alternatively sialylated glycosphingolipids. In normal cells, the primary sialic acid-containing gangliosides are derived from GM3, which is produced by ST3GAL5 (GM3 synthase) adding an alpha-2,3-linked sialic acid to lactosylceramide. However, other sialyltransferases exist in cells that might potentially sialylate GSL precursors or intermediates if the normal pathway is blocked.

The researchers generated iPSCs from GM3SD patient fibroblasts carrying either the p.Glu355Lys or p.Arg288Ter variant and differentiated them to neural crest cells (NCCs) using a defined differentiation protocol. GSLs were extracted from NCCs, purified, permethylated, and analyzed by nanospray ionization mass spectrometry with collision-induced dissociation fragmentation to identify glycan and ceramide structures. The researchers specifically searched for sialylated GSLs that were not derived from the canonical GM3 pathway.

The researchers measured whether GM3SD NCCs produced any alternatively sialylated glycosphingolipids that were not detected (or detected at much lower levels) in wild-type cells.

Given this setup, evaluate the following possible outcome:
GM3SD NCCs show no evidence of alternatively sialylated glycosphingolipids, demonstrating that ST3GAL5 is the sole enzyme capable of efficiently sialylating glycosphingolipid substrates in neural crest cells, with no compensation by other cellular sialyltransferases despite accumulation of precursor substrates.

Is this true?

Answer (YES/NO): NO